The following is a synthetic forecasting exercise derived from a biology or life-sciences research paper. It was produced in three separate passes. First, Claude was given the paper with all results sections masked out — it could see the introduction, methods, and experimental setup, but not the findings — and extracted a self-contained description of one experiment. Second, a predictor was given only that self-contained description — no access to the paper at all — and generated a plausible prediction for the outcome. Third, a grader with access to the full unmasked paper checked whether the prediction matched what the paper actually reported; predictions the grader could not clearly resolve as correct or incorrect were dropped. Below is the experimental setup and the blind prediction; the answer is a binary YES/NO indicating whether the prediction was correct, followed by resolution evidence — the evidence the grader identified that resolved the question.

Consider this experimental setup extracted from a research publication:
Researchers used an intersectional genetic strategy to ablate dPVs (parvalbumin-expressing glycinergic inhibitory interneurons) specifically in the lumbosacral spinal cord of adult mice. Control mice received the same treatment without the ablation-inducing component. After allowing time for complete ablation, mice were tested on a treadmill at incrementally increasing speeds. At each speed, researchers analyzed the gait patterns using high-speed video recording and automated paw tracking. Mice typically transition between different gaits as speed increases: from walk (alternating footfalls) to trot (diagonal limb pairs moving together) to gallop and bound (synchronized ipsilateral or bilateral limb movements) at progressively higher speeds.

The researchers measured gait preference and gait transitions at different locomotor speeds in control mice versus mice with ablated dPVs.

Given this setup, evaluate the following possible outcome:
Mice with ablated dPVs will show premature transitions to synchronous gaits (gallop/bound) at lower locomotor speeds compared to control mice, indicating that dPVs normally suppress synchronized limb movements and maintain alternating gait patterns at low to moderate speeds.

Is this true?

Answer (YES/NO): NO